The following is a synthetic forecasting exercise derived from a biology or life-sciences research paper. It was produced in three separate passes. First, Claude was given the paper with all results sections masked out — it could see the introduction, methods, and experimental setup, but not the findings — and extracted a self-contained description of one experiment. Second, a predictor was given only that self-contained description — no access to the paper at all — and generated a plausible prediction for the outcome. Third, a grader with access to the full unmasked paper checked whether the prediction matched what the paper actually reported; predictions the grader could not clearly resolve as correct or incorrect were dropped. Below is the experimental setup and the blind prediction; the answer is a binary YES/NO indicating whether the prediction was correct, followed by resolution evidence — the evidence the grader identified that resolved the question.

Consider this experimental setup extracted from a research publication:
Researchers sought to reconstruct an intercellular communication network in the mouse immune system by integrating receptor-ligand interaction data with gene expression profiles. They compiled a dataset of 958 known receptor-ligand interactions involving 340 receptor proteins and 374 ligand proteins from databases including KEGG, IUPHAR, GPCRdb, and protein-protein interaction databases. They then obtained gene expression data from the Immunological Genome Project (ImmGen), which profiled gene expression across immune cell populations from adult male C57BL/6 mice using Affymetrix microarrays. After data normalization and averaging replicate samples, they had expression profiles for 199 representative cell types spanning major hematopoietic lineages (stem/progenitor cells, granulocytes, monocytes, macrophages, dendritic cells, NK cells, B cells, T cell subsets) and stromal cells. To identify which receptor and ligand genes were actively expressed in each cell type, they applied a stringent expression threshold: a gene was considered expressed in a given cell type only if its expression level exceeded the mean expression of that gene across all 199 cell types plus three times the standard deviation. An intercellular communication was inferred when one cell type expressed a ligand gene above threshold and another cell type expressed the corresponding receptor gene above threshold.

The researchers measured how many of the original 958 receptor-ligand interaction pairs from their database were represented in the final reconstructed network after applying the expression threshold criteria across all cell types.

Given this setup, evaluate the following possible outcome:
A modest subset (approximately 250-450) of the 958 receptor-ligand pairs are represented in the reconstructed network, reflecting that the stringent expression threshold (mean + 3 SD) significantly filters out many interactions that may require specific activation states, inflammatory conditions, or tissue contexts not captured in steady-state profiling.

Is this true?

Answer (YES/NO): NO